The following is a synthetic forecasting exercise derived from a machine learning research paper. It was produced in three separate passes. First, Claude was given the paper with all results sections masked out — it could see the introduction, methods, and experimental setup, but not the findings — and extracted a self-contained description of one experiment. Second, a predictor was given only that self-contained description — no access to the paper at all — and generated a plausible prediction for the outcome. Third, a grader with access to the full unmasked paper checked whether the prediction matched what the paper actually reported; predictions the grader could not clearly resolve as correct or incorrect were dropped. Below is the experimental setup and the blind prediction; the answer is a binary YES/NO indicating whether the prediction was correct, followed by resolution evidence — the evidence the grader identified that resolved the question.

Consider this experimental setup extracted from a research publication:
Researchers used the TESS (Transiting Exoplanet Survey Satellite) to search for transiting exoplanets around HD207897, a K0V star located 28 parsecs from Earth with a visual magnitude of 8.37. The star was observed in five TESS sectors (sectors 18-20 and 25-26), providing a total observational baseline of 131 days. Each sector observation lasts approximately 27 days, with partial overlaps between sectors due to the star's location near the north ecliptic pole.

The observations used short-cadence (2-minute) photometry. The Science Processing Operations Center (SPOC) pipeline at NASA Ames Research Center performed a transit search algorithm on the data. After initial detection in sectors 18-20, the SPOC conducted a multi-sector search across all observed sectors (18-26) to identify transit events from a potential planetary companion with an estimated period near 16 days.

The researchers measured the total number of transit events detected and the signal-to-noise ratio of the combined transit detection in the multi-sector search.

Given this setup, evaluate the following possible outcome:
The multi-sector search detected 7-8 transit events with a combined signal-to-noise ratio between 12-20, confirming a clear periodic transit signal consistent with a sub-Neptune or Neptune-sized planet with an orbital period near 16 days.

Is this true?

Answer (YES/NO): NO